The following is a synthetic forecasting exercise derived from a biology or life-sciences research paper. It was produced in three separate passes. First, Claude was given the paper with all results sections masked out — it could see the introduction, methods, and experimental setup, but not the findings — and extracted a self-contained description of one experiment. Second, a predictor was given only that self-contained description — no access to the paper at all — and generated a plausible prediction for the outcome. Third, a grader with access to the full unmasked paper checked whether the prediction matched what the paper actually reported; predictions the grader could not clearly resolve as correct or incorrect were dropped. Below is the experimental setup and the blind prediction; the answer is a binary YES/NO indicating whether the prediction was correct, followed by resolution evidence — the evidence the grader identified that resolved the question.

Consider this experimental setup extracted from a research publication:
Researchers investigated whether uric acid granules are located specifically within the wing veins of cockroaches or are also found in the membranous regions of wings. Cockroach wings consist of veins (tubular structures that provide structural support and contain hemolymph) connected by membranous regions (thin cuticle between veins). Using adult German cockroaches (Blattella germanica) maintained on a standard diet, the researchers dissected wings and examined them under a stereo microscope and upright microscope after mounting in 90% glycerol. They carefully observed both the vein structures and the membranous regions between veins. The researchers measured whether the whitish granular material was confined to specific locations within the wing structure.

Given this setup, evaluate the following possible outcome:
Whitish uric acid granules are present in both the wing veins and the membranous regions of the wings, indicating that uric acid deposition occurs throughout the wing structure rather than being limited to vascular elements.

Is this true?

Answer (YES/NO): NO